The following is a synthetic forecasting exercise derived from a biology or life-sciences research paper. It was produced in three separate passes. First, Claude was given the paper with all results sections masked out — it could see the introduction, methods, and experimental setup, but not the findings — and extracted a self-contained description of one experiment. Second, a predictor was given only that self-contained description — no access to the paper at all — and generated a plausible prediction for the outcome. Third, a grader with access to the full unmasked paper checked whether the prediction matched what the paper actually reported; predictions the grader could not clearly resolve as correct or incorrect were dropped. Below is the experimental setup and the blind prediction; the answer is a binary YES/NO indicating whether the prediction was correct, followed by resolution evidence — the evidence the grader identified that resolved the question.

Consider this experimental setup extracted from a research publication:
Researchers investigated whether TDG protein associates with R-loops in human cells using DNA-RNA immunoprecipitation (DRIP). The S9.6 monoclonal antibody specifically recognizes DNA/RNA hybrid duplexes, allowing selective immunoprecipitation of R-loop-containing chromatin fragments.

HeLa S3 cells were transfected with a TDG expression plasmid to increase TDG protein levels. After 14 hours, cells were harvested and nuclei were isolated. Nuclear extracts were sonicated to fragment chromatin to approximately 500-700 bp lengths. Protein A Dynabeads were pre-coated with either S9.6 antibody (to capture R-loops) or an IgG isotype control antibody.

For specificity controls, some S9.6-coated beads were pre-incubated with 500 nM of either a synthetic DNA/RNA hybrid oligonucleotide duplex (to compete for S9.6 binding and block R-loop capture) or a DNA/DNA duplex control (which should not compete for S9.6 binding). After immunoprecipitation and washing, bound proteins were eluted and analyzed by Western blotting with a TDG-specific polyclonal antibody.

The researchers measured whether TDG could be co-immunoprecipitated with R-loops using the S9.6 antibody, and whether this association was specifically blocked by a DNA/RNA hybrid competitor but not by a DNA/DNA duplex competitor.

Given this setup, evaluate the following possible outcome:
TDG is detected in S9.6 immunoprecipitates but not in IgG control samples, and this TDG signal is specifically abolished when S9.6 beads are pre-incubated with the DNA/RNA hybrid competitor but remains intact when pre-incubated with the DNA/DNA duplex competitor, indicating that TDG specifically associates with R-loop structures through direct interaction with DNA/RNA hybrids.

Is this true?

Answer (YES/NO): YES